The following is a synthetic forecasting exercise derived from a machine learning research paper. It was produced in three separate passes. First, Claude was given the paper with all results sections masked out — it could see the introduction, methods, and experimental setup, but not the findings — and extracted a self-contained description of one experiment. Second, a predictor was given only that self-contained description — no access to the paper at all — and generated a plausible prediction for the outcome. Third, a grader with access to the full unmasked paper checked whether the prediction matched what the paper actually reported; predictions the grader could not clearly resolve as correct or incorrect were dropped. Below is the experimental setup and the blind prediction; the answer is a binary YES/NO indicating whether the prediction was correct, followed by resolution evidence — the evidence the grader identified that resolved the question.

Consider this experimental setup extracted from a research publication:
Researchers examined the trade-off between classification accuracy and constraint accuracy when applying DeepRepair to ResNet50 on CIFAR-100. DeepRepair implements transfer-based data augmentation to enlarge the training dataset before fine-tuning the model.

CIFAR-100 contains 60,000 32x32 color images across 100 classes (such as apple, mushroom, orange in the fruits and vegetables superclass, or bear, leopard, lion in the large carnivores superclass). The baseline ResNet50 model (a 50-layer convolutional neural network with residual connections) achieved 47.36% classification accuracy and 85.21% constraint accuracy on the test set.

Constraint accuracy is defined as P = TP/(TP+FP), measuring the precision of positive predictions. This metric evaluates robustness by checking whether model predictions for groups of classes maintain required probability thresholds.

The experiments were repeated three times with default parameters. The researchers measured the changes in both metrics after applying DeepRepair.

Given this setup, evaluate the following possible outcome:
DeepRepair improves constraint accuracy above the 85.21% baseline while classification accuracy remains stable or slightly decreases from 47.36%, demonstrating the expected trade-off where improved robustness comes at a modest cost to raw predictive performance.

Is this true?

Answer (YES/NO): NO